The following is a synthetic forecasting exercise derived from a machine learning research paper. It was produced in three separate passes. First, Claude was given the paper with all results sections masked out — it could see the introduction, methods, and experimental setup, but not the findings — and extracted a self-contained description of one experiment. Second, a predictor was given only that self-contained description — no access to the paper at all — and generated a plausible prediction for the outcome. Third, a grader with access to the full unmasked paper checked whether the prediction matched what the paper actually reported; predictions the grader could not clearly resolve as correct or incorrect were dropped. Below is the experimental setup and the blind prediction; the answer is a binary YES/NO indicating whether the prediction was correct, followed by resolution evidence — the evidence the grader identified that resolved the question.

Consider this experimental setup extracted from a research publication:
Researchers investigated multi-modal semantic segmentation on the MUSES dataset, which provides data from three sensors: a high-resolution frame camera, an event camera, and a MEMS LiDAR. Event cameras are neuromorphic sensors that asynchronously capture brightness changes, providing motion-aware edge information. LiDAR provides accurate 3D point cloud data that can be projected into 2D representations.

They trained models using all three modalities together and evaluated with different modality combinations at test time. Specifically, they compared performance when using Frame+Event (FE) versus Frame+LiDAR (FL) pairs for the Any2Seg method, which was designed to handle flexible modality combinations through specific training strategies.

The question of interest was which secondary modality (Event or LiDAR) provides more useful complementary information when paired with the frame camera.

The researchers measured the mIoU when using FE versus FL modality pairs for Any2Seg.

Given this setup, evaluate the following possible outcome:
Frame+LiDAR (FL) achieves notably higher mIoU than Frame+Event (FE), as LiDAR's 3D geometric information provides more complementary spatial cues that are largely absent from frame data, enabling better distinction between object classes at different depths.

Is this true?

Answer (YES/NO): YES